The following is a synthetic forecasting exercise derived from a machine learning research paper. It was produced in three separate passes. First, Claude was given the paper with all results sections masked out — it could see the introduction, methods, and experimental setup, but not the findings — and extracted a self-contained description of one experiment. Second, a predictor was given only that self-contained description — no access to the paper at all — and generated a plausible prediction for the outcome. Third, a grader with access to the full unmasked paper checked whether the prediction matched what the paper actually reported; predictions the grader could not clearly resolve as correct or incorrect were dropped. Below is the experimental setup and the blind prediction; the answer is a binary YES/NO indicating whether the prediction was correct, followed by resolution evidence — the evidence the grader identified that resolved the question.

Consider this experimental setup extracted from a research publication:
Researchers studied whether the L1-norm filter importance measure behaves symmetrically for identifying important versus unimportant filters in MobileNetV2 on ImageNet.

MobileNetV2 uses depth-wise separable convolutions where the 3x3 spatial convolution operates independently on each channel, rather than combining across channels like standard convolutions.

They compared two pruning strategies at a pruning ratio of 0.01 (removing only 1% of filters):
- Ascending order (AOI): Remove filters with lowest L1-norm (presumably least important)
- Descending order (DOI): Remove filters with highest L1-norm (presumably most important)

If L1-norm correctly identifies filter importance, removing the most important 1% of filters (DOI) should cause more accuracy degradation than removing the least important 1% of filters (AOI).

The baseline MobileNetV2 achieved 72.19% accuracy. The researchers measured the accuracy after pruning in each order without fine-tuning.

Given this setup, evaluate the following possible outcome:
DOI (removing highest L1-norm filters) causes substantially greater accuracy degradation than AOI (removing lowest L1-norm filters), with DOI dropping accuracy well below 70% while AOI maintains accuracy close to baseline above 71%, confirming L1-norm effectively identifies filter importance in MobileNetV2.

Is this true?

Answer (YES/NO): NO